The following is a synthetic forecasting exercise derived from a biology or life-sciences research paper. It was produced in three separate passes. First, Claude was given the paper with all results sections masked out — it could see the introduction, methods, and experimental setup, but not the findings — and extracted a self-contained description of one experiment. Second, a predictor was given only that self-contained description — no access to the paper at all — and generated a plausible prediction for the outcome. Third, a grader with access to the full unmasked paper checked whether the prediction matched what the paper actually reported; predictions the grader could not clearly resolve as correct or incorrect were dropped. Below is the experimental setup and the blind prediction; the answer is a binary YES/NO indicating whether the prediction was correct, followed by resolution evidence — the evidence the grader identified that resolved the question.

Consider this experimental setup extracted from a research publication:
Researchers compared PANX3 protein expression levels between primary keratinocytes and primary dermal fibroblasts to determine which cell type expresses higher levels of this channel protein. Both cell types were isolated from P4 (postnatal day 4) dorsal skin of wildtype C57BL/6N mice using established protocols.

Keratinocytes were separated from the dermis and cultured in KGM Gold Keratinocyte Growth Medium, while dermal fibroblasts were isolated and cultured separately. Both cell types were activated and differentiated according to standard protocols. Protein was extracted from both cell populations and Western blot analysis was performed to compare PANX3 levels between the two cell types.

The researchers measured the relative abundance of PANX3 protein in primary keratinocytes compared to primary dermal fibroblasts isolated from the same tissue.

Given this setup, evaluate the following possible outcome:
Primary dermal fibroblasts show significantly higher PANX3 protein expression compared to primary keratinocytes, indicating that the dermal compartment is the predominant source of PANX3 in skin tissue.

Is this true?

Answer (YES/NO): NO